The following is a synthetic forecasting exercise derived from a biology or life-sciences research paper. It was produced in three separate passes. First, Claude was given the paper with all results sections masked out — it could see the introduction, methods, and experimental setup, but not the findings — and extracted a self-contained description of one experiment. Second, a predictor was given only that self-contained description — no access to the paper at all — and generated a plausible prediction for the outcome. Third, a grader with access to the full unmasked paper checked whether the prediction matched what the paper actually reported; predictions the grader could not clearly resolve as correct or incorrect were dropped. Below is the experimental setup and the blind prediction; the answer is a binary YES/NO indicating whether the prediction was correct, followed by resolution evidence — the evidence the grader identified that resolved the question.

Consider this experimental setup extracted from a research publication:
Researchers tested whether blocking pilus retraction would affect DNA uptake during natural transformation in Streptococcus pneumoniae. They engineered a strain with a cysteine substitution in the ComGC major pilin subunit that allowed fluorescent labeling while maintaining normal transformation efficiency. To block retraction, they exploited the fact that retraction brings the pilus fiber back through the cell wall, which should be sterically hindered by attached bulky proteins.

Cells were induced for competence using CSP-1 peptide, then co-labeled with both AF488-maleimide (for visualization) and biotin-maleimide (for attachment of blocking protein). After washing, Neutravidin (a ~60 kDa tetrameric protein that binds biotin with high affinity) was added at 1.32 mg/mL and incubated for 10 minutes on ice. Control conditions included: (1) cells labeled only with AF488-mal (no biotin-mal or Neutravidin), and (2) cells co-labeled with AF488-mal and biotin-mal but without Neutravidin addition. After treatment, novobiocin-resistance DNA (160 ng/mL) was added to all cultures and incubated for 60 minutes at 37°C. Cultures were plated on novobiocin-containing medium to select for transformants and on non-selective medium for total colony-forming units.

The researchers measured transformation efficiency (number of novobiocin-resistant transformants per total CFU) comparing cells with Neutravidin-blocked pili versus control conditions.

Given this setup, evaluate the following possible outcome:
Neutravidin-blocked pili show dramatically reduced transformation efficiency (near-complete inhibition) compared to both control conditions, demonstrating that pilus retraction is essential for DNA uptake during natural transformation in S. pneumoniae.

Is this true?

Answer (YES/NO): NO